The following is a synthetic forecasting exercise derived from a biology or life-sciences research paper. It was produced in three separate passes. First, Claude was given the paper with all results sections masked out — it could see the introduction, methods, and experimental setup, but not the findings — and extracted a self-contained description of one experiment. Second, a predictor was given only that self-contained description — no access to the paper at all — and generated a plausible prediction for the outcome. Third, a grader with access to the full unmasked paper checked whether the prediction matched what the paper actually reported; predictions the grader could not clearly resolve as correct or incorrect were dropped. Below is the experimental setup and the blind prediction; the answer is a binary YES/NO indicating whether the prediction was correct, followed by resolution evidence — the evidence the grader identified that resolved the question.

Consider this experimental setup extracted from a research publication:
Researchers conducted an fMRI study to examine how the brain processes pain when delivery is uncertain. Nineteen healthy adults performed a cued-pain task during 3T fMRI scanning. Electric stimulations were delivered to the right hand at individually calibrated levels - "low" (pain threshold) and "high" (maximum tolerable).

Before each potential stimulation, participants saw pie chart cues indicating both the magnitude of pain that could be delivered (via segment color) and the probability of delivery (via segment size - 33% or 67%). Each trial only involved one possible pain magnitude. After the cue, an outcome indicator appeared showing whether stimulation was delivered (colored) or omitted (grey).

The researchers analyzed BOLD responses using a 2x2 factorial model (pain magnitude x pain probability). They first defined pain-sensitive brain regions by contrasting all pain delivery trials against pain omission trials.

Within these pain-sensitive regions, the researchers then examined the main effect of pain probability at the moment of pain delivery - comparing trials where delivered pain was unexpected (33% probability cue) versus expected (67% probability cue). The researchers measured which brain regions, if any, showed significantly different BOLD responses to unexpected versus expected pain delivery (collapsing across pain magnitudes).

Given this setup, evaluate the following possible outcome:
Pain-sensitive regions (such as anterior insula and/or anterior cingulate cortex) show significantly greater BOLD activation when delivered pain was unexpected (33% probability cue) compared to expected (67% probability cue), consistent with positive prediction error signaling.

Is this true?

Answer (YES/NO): YES